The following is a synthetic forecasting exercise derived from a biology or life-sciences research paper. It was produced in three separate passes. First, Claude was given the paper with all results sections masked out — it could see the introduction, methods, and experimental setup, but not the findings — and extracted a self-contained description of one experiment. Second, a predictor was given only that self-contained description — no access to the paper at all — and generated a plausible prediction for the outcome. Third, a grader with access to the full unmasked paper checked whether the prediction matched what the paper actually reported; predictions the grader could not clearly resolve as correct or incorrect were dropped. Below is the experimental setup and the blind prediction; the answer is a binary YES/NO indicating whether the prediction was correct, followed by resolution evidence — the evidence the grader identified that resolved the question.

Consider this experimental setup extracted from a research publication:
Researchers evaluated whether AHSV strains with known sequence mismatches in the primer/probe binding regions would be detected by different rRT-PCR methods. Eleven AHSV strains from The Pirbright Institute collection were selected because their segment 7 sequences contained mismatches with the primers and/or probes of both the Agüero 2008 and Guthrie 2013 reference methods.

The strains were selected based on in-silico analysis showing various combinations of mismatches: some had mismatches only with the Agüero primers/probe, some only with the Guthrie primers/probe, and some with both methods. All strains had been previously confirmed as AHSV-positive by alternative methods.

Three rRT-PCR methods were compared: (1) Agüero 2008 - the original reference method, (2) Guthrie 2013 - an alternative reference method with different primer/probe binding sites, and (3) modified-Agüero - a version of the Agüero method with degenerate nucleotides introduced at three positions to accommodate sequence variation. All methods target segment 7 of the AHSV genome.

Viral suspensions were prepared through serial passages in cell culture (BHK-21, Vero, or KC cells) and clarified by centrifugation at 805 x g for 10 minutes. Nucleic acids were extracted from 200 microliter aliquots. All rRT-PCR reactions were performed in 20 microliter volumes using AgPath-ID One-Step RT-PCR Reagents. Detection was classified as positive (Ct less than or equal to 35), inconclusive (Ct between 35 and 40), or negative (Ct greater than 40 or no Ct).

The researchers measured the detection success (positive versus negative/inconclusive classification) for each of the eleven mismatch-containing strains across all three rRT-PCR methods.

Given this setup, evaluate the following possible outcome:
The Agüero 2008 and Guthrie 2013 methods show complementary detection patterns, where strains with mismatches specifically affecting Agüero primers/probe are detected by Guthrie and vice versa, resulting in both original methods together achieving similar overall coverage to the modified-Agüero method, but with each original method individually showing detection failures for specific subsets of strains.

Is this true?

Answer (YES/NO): NO